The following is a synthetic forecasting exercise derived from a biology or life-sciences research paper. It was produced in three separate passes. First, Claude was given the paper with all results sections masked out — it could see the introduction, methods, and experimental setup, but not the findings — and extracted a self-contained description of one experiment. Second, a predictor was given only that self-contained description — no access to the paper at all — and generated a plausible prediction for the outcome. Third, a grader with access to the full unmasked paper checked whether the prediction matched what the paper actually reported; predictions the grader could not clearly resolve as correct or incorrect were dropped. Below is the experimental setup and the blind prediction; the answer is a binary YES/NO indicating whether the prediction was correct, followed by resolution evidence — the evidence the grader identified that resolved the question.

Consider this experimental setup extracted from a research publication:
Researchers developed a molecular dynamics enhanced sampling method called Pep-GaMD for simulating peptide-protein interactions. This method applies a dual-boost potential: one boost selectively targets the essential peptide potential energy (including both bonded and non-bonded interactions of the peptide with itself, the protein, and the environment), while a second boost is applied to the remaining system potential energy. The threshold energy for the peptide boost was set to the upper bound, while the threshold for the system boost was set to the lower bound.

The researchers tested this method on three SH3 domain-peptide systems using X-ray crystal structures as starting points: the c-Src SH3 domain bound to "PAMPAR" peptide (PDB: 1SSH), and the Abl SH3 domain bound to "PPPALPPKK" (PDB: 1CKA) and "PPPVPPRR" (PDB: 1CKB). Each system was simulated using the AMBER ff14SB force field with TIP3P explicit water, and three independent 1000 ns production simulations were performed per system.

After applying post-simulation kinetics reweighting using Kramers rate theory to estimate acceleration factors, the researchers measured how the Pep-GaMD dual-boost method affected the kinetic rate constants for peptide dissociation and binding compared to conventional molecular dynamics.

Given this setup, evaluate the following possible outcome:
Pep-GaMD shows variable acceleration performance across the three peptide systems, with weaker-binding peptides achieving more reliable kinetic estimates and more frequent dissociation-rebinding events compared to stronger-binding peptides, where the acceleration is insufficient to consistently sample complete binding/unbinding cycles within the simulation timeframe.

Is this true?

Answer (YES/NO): NO